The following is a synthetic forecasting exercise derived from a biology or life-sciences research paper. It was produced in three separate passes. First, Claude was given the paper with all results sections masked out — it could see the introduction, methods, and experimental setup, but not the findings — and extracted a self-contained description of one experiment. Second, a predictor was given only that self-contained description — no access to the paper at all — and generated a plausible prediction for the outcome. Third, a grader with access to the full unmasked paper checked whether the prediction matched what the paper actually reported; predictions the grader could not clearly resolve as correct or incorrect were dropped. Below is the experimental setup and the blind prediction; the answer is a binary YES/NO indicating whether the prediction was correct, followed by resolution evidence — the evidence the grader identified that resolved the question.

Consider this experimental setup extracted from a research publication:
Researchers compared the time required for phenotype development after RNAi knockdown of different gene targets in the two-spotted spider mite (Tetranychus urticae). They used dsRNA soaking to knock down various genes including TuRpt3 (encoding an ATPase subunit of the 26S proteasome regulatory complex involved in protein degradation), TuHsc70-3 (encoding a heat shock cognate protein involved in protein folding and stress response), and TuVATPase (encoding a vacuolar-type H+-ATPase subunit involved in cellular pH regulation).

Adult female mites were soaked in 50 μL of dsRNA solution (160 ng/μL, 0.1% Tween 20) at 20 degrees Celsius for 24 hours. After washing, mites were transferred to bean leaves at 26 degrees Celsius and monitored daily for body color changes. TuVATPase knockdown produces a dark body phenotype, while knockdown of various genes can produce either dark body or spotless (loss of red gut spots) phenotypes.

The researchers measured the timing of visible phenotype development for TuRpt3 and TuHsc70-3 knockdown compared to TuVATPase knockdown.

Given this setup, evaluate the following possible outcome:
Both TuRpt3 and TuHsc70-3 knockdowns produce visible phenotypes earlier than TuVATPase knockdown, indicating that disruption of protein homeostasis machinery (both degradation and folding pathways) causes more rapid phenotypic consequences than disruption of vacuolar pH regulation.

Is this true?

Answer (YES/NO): NO